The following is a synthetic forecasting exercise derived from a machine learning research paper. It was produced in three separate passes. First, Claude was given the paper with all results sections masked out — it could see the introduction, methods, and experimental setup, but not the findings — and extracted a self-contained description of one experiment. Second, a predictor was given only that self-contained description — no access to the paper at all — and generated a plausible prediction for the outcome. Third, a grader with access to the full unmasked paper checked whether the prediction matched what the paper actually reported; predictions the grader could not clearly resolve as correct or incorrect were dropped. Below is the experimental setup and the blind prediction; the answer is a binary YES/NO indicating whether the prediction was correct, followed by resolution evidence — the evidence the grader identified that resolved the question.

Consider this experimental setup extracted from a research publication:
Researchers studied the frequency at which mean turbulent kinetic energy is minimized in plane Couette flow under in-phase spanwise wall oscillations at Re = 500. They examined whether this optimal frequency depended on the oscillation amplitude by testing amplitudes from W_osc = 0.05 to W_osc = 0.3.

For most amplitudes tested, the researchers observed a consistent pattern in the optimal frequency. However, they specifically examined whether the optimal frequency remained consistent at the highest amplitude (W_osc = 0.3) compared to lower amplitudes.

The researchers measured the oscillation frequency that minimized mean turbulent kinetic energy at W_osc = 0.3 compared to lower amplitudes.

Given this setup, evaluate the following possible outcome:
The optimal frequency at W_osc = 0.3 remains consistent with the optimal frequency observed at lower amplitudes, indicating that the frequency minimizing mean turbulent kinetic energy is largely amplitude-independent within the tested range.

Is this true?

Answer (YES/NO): NO